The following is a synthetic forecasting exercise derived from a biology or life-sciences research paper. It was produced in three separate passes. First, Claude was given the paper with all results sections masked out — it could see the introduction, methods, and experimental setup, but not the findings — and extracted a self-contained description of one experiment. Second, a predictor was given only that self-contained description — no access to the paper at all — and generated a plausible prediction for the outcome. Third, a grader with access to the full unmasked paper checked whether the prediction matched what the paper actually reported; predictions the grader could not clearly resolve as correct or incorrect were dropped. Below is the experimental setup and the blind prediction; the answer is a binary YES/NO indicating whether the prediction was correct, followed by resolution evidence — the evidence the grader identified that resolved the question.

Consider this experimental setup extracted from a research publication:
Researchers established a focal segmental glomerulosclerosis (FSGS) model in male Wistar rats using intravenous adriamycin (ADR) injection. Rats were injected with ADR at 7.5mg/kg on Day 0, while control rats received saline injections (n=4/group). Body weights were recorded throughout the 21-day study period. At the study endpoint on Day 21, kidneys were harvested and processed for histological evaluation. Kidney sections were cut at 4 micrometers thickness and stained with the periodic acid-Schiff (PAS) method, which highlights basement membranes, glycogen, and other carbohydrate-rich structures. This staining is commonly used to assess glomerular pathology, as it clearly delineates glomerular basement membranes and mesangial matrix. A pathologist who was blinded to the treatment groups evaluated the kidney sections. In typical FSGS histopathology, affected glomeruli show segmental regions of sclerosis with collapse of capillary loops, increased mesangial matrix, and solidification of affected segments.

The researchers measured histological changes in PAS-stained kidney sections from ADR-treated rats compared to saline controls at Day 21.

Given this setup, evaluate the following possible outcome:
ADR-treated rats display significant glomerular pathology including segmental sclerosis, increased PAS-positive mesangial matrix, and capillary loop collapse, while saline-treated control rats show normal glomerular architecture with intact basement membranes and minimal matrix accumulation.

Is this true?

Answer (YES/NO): NO